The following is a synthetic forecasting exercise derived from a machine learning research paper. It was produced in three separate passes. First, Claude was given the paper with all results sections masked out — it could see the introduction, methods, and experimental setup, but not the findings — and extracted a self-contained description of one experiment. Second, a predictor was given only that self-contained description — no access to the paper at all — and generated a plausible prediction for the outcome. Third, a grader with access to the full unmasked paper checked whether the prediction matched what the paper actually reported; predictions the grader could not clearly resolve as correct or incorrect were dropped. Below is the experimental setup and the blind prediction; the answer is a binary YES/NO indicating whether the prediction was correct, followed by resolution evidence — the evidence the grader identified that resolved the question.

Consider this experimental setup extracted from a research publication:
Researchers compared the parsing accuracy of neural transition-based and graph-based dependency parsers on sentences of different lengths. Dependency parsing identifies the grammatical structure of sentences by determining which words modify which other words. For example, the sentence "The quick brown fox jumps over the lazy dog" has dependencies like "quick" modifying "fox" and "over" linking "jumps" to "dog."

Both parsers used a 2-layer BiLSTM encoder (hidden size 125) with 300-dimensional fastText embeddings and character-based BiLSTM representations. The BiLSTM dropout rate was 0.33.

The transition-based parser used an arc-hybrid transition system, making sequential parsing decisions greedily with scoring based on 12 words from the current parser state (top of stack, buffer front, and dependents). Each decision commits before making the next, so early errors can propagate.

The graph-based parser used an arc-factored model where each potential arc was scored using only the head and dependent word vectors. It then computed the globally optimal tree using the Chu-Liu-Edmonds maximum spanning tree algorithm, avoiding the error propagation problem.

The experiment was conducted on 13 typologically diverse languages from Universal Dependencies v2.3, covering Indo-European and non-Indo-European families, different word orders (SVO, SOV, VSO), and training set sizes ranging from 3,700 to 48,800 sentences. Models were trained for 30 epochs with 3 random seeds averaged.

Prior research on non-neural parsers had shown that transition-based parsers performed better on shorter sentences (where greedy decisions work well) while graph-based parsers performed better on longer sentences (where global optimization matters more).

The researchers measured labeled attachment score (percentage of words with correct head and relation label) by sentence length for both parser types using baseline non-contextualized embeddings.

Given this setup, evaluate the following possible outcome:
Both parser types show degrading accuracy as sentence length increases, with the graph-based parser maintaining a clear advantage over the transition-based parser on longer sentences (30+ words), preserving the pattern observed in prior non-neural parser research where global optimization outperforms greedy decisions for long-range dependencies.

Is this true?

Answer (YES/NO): NO